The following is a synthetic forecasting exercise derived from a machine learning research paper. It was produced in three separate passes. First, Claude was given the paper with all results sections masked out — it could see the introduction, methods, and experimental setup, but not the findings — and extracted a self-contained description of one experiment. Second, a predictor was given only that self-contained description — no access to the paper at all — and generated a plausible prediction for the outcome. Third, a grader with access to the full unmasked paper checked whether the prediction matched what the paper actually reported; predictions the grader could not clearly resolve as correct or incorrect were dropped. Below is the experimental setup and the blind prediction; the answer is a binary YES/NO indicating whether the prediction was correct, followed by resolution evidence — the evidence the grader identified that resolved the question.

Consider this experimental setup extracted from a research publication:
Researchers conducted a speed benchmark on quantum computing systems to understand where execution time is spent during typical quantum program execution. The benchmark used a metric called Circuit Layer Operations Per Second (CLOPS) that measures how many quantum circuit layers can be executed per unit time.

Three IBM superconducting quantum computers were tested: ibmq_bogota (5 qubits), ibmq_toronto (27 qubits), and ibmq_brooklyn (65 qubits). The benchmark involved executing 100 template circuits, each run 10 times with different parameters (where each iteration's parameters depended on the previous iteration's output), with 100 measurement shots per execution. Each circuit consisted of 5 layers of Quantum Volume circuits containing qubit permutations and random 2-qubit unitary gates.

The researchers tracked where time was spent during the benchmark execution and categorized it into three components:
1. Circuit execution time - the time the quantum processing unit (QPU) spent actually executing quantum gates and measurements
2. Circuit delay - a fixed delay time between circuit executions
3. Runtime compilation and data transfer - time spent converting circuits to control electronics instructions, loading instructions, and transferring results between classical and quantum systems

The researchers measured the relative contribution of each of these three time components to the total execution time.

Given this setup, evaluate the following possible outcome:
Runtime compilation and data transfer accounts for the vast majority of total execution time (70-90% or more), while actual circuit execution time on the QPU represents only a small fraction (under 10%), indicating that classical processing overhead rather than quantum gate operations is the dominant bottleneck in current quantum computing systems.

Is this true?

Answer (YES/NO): YES